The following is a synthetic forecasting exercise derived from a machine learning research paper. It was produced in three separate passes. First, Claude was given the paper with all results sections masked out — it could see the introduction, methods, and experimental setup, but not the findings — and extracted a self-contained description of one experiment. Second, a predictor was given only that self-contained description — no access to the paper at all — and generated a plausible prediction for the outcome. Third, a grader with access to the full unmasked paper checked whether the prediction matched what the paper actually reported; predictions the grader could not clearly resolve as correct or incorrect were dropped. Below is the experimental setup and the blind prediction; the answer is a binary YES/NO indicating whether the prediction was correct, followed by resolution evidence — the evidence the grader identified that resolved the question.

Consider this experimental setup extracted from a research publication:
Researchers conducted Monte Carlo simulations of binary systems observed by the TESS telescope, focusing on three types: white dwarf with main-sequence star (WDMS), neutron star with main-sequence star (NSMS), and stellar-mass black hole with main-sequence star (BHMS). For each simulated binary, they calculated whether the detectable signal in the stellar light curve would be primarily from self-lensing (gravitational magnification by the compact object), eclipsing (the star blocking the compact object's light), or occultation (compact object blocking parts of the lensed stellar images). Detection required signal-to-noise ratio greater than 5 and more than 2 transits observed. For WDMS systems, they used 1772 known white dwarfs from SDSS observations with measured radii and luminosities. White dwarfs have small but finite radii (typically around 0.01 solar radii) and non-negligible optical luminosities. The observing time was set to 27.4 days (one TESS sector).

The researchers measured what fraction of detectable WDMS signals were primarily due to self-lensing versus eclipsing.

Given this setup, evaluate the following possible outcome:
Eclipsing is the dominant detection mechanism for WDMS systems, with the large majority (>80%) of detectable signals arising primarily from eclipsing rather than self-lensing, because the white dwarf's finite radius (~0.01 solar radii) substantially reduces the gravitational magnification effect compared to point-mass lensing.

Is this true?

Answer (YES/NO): YES